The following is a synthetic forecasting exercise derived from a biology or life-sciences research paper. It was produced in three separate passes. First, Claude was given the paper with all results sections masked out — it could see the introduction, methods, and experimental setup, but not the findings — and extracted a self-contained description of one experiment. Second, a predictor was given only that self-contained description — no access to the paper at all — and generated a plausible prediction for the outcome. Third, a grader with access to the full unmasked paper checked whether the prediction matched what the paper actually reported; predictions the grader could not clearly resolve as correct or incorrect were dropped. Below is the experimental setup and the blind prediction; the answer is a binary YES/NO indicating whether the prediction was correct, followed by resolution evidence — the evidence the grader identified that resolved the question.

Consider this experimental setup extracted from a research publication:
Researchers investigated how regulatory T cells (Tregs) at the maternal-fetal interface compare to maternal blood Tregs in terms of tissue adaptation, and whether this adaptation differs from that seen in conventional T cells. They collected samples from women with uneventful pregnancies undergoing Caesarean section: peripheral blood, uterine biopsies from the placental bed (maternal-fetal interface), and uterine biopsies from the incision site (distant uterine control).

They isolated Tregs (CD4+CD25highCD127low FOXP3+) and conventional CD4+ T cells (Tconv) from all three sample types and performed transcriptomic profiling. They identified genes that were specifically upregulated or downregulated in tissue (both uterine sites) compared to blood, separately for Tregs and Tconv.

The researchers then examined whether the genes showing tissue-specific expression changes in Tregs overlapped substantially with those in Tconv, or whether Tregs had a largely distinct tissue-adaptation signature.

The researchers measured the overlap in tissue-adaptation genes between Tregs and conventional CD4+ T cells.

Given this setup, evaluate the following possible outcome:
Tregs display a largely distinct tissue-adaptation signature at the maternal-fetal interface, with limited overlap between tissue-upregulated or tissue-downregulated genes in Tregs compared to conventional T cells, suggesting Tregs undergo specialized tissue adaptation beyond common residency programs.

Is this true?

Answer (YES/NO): NO